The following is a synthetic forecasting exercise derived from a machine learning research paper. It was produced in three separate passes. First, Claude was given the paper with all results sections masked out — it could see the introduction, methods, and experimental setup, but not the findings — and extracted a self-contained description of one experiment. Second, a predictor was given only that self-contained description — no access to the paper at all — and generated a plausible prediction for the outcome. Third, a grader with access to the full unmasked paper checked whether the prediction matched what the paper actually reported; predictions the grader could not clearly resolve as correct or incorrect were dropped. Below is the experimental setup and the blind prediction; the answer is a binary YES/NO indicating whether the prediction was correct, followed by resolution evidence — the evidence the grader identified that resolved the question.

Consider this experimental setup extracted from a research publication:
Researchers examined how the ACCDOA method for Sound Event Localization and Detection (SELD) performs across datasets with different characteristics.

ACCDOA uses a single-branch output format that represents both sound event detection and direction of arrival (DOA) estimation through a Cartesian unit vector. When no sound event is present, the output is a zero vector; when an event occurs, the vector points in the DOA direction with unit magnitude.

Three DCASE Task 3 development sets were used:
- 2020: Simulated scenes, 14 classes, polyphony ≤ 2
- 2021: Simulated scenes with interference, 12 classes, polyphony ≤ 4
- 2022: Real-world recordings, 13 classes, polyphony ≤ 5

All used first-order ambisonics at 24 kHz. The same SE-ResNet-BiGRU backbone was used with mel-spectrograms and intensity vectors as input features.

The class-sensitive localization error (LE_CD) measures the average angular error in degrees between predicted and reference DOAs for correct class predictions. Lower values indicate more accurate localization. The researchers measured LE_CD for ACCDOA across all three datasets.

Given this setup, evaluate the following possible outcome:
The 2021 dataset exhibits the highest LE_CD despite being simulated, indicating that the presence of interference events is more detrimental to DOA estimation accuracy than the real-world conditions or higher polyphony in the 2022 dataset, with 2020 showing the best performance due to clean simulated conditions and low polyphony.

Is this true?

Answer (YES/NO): NO